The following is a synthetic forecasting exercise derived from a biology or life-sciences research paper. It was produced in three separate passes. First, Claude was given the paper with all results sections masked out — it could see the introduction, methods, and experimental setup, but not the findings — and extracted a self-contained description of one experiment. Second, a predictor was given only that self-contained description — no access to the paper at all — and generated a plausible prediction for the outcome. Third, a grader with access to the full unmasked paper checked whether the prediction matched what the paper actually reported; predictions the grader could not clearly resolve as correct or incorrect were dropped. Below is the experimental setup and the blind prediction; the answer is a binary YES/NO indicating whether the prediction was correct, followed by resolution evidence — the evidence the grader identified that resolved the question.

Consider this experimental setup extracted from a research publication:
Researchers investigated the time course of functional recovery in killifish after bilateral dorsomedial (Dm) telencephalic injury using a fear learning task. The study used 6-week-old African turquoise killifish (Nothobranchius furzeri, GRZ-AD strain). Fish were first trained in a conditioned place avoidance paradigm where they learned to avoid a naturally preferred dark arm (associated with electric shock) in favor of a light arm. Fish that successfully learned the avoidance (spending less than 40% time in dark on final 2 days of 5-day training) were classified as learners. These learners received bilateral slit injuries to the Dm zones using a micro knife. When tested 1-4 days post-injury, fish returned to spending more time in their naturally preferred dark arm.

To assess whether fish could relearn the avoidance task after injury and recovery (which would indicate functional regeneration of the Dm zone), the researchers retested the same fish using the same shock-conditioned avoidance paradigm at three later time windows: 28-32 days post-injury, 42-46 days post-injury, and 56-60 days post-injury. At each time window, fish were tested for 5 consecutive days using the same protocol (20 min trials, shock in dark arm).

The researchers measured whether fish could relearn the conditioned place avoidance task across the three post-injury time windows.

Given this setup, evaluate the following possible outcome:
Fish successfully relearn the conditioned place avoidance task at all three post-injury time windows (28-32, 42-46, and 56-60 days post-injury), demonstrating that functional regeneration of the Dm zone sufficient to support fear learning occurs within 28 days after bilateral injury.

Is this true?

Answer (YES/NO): NO